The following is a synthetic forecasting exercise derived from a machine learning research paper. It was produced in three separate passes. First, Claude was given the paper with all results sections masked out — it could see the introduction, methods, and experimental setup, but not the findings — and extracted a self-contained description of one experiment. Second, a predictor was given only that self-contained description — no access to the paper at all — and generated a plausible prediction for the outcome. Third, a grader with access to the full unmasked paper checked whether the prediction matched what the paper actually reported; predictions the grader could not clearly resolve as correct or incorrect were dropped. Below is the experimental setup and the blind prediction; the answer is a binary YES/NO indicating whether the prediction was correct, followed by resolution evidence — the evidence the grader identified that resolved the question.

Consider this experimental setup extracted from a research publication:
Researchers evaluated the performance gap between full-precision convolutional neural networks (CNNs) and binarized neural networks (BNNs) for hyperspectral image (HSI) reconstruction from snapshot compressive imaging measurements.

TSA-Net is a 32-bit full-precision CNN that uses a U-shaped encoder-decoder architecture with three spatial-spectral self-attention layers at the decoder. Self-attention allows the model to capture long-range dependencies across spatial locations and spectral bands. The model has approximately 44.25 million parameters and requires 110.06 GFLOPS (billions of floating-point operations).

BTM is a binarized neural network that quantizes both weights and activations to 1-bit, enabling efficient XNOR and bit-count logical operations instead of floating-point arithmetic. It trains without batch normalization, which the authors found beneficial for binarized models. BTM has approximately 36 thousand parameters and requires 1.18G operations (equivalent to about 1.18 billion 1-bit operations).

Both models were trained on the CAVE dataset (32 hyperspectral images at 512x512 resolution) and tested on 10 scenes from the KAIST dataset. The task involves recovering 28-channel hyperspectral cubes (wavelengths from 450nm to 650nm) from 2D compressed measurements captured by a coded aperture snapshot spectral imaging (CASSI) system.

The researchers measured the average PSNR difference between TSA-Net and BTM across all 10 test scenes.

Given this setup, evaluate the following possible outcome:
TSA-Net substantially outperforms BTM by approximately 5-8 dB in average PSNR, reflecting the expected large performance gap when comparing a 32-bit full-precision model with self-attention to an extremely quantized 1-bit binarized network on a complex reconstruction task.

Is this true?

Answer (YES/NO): NO